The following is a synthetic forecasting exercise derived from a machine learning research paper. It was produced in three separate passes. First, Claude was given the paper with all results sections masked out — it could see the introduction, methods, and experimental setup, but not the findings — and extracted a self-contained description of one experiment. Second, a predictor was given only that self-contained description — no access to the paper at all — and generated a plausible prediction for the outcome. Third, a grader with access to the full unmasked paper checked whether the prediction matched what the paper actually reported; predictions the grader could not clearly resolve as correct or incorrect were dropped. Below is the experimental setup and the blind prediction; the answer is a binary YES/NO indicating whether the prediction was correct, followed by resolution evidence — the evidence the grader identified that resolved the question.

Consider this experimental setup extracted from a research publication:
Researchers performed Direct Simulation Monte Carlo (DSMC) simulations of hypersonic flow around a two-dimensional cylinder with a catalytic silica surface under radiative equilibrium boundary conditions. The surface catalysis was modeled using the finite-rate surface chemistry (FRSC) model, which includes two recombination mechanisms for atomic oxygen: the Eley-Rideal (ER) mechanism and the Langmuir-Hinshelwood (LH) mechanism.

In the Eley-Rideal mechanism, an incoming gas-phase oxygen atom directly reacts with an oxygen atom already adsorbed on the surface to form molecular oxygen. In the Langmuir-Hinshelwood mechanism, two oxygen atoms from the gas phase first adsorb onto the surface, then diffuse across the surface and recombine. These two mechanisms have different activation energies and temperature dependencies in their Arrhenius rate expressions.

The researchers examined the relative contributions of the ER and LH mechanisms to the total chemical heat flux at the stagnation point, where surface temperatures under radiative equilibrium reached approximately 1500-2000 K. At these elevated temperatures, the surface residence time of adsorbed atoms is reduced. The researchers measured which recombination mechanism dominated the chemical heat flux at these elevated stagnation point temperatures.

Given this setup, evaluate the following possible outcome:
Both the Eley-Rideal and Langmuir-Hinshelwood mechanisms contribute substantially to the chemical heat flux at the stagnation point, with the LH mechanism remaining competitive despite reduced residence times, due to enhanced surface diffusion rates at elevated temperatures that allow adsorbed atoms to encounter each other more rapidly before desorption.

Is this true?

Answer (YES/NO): NO